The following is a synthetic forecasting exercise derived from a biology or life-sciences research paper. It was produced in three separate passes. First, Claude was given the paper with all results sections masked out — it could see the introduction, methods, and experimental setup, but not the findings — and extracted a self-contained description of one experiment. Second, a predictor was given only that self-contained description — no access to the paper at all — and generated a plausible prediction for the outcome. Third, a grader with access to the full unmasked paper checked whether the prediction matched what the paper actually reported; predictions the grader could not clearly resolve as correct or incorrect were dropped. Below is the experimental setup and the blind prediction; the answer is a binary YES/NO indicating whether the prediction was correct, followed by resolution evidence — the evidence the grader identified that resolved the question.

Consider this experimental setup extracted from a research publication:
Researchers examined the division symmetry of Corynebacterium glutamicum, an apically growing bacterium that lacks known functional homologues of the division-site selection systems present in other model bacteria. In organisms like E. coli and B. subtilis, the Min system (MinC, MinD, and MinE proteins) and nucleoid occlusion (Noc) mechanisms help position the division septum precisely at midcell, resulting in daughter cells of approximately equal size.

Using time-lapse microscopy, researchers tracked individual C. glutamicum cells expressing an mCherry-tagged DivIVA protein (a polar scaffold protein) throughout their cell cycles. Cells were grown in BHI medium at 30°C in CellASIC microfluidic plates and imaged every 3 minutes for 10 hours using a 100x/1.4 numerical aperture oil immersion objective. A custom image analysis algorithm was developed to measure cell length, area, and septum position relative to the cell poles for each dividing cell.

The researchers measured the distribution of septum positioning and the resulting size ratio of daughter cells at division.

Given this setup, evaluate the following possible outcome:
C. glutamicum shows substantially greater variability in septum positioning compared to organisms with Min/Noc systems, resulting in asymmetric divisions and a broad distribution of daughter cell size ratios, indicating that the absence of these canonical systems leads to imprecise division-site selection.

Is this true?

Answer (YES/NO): YES